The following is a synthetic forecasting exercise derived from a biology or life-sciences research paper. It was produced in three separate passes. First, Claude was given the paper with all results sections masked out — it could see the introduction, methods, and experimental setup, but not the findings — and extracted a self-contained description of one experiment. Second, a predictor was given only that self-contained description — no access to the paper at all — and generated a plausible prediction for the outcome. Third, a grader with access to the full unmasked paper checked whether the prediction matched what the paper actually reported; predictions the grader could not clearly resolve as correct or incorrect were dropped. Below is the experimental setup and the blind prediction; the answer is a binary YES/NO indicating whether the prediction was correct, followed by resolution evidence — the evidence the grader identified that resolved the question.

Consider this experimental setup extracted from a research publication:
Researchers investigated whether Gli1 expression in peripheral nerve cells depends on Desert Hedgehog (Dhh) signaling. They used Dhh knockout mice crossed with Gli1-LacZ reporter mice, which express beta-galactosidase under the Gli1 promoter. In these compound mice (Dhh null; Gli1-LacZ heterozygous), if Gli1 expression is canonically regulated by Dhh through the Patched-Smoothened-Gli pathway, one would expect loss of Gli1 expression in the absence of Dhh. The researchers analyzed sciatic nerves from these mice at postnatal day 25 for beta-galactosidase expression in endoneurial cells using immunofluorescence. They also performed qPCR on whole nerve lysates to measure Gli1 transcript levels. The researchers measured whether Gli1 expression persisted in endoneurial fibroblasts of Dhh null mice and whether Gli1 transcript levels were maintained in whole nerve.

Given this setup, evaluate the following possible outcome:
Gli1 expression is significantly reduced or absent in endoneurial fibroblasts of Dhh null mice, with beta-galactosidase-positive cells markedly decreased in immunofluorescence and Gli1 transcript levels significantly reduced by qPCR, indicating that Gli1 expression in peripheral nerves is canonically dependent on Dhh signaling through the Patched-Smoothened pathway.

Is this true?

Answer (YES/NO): NO